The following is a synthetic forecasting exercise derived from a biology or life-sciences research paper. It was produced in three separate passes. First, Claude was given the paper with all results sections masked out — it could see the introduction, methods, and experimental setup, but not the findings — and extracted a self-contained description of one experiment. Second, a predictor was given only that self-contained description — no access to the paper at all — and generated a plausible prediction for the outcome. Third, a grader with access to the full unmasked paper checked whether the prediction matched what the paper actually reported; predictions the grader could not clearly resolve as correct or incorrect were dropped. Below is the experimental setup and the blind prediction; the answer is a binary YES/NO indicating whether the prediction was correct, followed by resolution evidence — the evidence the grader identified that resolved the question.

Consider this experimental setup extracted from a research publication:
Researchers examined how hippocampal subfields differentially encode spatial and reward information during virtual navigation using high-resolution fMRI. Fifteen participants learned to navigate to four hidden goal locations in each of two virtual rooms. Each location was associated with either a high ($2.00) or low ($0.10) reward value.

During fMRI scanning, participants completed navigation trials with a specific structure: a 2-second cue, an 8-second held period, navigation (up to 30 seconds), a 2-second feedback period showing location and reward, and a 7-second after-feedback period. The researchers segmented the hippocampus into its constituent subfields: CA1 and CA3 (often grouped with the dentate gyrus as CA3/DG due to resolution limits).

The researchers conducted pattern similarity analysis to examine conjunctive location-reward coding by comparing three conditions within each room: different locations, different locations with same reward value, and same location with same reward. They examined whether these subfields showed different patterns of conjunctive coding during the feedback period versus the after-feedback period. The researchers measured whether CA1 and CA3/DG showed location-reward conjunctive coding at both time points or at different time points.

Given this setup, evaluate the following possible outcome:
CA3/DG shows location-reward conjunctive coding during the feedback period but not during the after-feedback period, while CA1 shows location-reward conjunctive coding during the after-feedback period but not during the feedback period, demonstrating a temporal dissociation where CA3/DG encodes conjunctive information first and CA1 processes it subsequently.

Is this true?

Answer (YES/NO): NO